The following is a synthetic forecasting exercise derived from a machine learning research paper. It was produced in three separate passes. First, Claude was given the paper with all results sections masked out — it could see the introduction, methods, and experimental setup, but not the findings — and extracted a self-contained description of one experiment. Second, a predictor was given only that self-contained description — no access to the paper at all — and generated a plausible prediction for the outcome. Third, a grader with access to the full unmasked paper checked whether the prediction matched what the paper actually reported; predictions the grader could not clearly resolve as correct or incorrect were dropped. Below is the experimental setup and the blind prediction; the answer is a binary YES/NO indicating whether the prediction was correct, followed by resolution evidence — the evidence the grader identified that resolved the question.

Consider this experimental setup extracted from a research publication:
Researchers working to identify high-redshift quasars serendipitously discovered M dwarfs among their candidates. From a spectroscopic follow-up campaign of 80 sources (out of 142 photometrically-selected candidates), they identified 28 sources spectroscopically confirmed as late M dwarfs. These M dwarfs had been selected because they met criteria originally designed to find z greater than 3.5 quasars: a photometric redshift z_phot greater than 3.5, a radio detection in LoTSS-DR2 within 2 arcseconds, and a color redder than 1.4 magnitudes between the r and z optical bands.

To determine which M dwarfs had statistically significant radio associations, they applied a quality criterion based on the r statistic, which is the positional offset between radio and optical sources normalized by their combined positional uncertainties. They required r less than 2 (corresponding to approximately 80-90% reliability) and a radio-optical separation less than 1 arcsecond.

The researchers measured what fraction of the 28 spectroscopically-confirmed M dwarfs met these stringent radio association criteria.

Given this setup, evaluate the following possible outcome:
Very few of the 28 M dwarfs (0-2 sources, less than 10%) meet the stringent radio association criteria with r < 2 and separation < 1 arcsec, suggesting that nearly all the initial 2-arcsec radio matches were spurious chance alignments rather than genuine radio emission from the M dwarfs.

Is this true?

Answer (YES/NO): NO